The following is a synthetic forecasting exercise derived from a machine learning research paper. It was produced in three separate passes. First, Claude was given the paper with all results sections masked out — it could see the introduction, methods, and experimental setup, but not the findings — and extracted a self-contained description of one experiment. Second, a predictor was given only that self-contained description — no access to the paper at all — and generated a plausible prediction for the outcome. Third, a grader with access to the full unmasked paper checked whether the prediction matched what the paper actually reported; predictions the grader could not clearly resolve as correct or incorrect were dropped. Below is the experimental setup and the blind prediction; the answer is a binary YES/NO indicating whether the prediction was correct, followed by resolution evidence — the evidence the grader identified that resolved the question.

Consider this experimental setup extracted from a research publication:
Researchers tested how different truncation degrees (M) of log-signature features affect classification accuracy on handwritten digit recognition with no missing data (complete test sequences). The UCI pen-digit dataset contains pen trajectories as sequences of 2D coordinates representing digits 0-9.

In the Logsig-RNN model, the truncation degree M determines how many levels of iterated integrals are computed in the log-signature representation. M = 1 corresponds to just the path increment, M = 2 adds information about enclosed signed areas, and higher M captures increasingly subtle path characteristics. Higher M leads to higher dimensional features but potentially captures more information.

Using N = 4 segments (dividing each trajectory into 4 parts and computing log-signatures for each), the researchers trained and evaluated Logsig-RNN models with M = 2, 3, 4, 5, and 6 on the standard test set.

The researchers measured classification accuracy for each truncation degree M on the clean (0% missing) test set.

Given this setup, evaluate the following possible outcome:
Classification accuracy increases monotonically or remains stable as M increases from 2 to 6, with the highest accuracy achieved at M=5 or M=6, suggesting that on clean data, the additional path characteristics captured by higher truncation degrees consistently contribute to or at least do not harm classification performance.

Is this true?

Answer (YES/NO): NO